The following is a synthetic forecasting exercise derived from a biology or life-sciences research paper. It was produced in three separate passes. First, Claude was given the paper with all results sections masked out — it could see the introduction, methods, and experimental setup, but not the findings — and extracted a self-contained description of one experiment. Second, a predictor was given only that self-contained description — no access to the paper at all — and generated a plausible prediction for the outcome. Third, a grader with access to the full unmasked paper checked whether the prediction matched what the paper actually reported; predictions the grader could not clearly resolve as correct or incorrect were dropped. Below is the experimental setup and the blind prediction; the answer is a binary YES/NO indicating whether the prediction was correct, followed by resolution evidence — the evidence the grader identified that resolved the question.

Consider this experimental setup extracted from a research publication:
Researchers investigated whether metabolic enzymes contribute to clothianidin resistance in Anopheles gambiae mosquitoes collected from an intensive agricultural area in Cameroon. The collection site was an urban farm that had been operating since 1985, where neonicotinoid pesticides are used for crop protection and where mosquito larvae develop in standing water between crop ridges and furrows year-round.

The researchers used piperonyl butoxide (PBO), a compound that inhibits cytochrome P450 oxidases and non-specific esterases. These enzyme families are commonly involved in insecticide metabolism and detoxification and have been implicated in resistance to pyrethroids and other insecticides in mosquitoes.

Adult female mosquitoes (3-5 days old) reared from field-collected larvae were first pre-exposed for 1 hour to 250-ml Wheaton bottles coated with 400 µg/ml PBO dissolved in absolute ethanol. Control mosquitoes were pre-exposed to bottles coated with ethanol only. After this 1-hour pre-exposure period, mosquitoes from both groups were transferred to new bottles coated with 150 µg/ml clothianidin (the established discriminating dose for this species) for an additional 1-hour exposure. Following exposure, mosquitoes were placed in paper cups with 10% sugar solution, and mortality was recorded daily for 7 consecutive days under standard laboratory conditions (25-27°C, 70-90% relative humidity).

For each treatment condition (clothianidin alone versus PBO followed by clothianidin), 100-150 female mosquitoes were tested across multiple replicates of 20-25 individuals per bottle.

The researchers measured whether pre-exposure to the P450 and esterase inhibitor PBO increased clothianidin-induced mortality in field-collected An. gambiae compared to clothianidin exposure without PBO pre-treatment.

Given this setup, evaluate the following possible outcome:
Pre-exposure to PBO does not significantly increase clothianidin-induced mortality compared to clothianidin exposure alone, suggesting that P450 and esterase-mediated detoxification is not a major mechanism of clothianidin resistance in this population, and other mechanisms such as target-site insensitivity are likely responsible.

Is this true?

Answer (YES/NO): NO